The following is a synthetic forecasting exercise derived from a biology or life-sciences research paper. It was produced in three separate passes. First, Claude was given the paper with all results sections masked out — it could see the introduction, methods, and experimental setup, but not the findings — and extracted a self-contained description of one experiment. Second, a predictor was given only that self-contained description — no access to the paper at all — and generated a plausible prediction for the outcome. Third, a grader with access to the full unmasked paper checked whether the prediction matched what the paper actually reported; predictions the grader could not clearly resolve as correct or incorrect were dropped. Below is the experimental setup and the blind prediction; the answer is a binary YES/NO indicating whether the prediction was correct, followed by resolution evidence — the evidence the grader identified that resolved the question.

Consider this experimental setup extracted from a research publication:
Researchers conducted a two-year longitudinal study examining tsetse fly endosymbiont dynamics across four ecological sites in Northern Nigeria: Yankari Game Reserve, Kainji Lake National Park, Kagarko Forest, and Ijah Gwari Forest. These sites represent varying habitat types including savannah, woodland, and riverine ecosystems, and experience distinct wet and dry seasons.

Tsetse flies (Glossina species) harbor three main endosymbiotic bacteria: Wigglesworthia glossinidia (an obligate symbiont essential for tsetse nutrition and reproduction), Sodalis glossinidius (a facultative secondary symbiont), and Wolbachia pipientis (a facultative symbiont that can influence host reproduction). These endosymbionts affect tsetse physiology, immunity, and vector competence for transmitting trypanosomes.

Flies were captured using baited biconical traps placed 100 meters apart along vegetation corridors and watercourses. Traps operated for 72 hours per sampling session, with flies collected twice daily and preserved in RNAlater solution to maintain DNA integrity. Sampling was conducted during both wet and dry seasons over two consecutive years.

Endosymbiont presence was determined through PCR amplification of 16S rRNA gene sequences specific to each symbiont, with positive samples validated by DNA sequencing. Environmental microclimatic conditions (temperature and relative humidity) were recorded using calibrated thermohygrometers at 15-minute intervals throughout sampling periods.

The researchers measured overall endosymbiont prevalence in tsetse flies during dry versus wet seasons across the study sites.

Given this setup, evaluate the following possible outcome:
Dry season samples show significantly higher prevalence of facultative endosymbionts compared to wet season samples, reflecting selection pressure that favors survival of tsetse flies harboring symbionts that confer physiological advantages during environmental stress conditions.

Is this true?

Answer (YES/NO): NO